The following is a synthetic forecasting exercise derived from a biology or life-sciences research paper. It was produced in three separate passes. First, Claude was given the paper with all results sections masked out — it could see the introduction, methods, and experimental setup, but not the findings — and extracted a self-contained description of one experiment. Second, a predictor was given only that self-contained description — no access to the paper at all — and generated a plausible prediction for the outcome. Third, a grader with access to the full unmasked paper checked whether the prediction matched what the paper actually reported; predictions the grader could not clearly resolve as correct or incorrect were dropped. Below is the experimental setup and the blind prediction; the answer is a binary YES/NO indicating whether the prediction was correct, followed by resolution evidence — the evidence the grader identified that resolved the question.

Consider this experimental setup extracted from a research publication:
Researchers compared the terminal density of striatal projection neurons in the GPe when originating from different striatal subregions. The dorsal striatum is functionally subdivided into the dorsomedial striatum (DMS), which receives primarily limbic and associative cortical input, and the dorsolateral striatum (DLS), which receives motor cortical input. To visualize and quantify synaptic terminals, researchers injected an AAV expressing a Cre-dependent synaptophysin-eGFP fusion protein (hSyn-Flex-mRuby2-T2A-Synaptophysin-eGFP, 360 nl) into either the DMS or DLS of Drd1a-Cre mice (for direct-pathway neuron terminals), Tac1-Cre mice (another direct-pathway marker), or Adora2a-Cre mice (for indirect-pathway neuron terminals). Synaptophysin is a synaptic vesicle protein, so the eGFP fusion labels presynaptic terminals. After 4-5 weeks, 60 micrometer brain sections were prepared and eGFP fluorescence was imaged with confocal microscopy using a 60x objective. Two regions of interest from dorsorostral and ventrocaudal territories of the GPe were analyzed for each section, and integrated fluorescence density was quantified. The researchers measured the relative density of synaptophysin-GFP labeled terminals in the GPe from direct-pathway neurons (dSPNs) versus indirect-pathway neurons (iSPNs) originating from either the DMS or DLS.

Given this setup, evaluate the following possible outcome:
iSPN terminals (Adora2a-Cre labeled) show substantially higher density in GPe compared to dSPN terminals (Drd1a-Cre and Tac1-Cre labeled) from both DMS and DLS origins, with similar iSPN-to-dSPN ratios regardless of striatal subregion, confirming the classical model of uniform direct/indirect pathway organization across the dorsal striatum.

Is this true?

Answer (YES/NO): NO